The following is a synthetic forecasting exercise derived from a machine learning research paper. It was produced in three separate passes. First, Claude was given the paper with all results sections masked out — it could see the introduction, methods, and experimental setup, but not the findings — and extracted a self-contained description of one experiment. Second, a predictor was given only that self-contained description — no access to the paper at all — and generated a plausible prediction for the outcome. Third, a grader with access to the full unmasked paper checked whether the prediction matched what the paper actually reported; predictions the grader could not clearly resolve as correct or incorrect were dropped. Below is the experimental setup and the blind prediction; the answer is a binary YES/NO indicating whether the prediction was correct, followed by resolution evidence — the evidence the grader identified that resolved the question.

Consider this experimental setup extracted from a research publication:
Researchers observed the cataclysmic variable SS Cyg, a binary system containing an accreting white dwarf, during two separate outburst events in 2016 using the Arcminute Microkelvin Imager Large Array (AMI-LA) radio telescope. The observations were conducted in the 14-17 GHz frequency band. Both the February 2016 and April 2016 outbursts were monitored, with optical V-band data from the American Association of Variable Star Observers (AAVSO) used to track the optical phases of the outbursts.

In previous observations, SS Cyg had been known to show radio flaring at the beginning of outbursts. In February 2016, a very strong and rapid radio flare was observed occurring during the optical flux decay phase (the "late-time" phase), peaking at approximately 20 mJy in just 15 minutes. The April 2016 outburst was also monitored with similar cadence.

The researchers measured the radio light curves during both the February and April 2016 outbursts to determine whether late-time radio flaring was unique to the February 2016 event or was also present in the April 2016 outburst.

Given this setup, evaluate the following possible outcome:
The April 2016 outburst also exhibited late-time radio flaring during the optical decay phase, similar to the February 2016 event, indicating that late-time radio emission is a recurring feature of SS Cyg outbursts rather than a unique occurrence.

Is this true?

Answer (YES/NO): YES